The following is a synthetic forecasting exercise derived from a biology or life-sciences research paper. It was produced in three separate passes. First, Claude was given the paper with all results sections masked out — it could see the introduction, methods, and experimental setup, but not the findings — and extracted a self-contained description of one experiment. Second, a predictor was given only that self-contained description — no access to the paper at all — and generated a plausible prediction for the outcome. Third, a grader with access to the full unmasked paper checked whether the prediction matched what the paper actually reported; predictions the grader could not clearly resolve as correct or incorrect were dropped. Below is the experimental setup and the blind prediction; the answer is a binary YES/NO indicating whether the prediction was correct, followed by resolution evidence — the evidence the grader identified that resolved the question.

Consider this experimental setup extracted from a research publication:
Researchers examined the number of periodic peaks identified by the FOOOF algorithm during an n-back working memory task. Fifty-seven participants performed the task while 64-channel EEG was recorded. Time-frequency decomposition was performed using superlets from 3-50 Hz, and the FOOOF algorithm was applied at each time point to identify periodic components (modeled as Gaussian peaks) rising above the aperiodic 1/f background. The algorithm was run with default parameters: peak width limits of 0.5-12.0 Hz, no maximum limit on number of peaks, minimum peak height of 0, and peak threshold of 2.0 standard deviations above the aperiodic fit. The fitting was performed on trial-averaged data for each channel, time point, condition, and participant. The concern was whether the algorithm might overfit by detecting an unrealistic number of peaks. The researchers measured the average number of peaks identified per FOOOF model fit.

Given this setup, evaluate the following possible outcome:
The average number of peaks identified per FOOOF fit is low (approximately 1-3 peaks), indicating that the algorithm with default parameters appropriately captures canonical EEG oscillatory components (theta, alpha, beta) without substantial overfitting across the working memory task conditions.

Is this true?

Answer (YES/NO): YES